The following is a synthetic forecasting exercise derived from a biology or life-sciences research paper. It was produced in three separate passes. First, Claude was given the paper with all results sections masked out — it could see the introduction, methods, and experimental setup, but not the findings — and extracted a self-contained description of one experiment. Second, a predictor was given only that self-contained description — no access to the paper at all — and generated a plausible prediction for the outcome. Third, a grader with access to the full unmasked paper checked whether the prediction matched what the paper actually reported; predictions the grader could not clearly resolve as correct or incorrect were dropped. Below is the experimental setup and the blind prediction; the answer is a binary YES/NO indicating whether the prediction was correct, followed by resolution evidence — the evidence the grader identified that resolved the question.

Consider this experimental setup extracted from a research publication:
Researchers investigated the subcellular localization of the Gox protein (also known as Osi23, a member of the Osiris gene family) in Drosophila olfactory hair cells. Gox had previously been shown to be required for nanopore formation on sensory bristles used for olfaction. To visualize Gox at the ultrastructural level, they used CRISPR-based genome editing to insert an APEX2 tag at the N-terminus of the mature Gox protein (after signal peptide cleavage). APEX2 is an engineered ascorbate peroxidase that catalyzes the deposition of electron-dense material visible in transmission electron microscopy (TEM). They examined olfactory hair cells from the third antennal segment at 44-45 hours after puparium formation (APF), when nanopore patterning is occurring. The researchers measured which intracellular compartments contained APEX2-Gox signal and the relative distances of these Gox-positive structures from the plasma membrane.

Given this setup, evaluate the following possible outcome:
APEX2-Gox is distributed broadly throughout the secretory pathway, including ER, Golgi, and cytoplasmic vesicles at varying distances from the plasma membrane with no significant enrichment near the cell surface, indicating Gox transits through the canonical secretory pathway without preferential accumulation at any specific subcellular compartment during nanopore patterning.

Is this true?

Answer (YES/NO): NO